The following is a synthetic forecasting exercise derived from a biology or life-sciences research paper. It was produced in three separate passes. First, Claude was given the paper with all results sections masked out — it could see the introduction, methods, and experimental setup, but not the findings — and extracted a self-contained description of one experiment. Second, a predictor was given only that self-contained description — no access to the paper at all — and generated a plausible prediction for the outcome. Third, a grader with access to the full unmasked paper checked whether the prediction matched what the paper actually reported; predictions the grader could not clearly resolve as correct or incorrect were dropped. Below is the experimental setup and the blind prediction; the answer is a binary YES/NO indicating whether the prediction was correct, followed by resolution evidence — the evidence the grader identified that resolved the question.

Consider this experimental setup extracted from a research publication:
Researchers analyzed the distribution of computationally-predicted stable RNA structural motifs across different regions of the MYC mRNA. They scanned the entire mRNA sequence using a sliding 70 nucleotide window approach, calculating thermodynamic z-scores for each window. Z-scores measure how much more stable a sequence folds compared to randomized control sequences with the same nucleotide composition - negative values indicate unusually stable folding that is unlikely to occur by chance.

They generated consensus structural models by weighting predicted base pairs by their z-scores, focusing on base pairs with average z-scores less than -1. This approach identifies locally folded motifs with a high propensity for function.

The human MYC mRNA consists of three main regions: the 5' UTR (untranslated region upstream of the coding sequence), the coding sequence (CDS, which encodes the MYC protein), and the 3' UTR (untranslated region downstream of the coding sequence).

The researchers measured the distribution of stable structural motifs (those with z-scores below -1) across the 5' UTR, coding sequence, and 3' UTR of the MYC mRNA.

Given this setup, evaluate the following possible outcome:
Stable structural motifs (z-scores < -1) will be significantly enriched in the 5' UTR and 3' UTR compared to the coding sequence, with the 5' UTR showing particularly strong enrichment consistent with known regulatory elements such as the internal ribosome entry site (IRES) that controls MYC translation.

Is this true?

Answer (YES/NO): NO